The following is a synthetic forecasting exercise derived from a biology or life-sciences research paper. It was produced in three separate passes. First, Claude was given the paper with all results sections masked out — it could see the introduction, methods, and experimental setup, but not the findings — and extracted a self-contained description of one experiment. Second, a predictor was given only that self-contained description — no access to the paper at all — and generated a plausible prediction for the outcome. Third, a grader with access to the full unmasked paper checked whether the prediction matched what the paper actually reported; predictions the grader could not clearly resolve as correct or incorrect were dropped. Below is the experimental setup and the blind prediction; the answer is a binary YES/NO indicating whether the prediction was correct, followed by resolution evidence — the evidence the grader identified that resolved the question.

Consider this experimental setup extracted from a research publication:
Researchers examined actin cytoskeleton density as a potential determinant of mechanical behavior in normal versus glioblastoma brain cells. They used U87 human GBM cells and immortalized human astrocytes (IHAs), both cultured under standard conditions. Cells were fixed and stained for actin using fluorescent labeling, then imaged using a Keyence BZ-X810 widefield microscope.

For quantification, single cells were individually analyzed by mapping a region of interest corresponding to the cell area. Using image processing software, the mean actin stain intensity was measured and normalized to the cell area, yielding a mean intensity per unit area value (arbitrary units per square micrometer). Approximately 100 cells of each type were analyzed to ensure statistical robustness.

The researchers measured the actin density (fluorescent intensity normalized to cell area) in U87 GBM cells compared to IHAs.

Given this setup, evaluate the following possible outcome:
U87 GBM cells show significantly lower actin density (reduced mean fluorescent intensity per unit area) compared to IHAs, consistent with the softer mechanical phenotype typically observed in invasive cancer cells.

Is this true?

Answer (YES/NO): NO